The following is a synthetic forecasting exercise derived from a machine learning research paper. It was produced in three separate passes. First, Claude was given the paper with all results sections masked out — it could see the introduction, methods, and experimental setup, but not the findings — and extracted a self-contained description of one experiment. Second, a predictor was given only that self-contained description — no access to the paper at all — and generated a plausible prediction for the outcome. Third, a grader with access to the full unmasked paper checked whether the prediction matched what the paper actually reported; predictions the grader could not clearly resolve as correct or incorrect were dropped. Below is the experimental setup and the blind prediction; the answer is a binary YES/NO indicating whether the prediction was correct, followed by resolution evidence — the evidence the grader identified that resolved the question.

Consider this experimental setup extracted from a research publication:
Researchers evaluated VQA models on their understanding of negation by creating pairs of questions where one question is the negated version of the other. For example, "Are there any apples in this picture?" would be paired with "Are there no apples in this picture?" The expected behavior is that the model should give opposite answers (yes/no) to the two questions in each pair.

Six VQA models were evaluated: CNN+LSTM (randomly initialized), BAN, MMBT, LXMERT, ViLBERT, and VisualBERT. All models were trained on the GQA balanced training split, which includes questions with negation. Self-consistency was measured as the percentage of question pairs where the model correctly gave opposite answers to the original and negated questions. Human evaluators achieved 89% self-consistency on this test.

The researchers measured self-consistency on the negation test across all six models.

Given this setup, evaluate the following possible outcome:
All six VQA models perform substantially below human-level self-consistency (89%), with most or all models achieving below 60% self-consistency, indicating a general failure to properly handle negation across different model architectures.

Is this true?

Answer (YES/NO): YES